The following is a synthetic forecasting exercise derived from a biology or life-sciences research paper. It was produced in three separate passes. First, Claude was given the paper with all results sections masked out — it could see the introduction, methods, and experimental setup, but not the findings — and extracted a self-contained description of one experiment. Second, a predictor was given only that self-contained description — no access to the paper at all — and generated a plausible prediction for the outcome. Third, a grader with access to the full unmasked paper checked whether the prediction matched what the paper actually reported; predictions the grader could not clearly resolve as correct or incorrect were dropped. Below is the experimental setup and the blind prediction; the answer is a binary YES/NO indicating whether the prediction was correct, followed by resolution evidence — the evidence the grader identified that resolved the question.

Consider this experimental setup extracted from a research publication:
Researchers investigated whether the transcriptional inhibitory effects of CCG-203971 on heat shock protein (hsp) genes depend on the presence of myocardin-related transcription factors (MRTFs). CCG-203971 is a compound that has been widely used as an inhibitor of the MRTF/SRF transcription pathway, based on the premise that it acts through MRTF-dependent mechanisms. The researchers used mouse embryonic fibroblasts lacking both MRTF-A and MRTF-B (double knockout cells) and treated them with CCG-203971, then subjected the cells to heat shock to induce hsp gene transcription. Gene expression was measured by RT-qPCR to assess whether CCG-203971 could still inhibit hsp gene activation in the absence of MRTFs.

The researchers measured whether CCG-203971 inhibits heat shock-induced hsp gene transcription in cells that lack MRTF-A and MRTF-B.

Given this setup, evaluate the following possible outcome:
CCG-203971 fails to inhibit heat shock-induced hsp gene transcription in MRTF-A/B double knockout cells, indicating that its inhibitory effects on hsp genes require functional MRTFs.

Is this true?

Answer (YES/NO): NO